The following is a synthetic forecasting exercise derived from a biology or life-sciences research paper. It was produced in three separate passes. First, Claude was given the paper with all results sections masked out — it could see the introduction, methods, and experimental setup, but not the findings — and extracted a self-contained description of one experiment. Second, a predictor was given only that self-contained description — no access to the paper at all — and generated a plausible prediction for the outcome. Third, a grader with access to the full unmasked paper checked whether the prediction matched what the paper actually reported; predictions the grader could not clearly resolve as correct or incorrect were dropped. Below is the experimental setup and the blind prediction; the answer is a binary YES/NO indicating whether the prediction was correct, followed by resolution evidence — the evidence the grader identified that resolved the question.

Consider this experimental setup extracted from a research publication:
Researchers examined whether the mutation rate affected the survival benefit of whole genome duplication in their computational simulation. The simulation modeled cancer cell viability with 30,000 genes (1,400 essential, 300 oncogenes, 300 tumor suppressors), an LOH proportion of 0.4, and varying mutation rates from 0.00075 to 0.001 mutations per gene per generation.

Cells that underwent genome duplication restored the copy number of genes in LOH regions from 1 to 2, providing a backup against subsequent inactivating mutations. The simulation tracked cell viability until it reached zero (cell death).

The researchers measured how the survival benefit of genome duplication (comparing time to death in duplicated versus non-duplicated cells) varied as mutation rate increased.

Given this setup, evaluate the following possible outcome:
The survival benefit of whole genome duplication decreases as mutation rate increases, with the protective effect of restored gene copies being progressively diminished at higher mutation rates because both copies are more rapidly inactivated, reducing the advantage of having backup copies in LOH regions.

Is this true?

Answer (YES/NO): NO